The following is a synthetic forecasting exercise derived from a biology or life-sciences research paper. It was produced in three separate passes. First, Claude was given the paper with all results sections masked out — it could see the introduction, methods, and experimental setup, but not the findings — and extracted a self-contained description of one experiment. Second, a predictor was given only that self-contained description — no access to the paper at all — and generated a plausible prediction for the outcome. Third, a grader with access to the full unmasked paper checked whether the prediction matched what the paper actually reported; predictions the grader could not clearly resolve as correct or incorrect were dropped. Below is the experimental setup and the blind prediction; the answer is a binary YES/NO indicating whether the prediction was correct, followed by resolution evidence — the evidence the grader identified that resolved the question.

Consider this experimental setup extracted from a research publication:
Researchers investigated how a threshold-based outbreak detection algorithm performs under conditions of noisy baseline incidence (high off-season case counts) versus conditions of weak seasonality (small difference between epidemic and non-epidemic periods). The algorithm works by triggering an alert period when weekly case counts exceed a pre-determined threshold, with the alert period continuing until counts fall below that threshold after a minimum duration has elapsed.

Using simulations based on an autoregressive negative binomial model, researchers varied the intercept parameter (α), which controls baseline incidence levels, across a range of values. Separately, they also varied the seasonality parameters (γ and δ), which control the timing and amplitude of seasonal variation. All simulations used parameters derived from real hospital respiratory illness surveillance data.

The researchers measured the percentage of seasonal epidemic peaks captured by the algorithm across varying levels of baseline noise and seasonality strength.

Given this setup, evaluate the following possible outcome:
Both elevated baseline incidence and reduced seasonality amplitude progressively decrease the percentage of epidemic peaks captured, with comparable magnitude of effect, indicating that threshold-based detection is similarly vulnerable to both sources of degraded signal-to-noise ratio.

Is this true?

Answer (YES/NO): NO